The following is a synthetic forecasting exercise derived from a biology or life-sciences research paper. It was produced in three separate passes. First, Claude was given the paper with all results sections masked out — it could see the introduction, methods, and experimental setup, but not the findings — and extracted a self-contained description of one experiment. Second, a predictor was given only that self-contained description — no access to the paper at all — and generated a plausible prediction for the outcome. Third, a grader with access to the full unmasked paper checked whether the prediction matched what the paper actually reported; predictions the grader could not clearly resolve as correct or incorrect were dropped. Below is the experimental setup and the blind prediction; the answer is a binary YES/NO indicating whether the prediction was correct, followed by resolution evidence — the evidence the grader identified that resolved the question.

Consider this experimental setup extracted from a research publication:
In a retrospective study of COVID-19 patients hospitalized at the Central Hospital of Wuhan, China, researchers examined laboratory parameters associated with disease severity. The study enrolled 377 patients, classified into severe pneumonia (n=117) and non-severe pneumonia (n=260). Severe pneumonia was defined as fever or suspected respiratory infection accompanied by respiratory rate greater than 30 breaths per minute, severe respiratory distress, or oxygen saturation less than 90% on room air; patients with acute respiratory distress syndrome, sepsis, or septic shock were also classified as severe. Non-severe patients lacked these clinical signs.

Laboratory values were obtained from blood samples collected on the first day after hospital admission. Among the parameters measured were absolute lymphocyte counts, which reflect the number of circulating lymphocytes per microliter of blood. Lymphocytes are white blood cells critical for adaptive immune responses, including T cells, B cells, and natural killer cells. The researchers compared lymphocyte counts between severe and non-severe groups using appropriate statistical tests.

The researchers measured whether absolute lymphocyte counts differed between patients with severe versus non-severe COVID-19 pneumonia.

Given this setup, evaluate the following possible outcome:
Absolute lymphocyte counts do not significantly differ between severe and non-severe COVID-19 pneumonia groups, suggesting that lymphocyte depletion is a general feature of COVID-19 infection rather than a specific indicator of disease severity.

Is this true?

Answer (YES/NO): NO